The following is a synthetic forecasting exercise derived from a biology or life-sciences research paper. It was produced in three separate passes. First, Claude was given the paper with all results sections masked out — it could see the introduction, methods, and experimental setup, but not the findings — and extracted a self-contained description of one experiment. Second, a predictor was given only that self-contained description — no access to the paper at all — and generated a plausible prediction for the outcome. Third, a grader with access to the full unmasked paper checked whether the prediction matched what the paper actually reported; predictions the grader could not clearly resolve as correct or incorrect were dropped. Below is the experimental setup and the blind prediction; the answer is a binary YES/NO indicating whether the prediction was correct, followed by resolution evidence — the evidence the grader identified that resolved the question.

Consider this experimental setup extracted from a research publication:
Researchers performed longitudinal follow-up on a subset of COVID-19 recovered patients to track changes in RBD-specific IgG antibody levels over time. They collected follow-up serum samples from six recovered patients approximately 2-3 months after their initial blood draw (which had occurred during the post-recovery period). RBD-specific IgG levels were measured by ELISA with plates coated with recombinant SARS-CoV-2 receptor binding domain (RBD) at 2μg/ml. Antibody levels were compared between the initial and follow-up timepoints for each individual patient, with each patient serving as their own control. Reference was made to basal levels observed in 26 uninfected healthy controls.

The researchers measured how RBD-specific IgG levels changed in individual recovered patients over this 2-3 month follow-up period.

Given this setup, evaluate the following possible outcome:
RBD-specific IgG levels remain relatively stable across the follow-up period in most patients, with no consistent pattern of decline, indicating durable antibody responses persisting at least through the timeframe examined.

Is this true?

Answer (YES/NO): NO